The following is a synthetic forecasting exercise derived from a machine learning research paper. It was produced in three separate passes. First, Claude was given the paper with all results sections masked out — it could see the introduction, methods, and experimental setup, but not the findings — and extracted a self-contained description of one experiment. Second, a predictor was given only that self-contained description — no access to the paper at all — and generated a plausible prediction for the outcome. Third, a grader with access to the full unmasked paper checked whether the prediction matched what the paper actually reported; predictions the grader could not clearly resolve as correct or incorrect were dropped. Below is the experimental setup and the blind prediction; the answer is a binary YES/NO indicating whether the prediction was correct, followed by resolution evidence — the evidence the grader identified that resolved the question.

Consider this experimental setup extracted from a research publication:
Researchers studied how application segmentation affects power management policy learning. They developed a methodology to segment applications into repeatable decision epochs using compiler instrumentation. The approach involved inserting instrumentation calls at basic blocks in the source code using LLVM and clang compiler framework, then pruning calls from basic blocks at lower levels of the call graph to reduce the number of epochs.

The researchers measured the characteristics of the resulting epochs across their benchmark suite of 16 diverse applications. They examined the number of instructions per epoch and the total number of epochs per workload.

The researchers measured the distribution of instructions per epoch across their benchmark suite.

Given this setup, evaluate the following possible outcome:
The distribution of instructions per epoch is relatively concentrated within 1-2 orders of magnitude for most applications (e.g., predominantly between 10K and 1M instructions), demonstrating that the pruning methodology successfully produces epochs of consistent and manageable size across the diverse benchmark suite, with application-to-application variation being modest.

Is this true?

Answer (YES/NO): NO